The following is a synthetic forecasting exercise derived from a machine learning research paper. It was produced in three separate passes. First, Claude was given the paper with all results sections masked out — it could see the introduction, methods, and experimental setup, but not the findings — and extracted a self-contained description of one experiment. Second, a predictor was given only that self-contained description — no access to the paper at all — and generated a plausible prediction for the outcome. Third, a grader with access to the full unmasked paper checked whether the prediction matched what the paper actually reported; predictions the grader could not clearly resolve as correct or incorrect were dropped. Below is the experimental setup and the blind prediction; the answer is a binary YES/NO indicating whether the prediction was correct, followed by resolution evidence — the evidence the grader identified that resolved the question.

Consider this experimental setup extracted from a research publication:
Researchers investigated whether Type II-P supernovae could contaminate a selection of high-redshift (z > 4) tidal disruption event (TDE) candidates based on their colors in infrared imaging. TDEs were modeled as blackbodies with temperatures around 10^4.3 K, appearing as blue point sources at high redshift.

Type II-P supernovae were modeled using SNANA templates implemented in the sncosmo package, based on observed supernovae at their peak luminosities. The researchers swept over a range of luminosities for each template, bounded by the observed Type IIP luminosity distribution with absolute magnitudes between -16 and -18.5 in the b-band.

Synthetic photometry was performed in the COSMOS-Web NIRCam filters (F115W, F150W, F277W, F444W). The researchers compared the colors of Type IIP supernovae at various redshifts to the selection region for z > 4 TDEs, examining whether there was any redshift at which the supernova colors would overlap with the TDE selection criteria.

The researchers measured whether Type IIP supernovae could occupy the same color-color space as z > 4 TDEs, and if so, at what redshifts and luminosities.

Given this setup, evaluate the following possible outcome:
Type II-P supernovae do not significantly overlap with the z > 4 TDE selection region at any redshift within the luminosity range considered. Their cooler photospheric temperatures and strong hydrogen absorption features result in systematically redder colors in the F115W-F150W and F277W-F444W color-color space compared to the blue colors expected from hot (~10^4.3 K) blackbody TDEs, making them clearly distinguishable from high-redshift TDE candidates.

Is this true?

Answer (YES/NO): NO